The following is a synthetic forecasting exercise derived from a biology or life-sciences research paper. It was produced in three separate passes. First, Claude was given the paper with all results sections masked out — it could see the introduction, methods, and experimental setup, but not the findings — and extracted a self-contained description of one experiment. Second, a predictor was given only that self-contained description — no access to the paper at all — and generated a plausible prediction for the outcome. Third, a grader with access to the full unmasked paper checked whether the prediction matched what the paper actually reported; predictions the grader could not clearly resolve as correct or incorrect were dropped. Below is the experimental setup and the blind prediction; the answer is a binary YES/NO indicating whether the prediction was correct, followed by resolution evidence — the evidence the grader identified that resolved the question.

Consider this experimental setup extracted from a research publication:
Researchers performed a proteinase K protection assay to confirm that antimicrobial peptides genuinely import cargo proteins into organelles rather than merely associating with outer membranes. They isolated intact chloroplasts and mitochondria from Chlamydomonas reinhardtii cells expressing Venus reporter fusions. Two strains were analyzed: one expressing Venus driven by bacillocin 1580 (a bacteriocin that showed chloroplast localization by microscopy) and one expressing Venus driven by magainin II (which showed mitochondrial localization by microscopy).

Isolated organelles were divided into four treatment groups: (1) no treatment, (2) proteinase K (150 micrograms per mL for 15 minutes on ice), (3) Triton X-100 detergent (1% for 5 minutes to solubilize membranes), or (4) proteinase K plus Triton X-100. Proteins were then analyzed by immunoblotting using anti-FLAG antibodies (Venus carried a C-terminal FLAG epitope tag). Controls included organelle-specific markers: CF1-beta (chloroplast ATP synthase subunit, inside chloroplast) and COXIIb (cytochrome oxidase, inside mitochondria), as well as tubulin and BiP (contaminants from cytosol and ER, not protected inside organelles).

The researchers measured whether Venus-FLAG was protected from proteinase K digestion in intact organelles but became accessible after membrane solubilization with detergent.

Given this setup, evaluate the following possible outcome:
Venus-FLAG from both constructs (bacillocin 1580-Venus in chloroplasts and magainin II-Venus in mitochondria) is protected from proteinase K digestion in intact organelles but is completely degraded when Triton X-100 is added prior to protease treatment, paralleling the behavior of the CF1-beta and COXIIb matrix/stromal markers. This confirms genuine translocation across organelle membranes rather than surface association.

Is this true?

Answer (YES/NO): NO